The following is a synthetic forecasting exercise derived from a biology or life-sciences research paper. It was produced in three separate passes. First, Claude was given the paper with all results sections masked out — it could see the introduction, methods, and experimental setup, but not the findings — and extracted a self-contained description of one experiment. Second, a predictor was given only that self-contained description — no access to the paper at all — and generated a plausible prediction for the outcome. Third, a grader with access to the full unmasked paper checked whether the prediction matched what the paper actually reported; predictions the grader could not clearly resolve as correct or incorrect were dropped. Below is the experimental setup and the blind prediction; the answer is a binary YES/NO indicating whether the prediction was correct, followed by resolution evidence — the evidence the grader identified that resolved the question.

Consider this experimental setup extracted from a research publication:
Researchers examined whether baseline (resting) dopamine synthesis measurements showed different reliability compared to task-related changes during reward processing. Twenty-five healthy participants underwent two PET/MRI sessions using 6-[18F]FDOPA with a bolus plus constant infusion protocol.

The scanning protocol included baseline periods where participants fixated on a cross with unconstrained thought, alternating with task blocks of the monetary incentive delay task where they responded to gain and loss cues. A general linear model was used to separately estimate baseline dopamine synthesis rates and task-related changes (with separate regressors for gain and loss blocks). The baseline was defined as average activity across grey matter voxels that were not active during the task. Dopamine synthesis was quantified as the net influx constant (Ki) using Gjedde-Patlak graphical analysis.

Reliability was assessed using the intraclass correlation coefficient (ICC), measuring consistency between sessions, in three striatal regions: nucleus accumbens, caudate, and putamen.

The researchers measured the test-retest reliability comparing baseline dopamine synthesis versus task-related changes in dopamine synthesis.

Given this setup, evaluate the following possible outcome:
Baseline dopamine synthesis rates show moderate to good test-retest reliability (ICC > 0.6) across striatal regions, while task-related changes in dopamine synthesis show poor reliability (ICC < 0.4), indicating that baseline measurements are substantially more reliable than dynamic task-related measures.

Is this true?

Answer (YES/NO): NO